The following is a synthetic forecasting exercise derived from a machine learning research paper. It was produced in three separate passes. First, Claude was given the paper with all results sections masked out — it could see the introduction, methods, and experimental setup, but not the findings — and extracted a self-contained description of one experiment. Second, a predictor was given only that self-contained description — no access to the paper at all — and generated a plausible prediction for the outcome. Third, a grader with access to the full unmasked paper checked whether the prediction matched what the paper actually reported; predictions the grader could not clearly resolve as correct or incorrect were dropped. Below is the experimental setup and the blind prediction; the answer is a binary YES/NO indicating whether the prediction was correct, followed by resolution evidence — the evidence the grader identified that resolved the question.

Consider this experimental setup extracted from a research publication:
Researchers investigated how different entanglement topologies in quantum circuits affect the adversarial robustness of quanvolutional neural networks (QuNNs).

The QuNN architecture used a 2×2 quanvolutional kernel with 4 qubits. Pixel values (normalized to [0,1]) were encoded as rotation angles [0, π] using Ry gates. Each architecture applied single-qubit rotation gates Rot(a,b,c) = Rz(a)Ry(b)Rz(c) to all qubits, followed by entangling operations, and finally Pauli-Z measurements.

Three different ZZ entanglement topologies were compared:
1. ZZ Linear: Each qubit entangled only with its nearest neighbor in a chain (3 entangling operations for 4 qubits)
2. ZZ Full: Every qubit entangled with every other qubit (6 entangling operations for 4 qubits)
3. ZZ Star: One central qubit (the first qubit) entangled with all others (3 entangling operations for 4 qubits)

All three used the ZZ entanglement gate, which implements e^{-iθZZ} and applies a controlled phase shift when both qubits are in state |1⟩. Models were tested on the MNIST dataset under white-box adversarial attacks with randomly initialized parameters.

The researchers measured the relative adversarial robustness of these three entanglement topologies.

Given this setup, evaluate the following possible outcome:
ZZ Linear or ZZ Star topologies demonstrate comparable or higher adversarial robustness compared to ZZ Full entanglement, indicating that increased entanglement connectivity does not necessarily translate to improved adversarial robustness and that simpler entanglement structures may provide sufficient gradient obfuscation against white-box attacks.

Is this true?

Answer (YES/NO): YES